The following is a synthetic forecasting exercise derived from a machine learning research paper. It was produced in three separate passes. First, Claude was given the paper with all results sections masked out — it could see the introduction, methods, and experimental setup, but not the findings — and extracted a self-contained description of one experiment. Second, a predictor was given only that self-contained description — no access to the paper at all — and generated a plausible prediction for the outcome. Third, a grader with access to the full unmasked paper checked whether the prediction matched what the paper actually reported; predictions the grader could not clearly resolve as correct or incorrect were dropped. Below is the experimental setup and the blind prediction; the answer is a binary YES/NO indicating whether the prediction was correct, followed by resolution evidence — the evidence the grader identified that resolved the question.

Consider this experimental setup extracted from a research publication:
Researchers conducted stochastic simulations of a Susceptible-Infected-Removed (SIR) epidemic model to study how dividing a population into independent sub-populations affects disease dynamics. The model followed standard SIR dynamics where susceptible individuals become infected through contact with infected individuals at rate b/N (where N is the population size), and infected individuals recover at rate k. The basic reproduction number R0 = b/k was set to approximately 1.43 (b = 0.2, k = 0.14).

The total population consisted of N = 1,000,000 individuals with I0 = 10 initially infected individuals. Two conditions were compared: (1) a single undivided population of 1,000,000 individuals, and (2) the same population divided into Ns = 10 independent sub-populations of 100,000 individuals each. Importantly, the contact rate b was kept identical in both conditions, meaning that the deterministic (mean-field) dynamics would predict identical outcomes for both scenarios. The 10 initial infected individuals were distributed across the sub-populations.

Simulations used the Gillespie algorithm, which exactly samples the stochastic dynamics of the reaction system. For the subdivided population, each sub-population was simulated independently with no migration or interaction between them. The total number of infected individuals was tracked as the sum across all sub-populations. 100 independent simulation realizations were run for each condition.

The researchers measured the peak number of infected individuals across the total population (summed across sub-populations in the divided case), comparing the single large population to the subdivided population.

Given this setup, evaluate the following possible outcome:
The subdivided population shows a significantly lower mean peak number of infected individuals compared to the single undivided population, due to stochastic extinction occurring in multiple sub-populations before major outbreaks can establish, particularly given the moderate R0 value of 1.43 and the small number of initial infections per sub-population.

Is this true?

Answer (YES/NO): YES